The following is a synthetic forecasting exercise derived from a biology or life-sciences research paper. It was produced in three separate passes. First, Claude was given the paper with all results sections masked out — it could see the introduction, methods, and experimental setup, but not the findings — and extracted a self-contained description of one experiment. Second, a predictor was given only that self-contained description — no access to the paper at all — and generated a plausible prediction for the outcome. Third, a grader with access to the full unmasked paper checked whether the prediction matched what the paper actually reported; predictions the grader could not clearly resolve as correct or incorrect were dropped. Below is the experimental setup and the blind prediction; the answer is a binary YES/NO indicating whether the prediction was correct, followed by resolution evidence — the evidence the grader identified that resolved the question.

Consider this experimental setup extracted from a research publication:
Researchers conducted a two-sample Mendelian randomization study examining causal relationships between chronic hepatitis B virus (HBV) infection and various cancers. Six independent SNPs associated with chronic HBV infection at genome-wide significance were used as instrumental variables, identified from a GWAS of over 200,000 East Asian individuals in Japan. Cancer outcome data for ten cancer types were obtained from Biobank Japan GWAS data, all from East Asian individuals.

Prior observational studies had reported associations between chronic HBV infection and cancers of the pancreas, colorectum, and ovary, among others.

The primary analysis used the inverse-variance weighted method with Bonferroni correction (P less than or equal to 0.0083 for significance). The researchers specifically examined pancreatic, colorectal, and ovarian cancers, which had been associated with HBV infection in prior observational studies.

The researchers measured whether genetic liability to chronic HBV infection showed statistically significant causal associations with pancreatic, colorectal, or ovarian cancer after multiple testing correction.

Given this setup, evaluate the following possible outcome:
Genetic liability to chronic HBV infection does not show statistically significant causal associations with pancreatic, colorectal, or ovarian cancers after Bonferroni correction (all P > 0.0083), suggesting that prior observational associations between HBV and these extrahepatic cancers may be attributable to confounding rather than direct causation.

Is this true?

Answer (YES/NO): YES